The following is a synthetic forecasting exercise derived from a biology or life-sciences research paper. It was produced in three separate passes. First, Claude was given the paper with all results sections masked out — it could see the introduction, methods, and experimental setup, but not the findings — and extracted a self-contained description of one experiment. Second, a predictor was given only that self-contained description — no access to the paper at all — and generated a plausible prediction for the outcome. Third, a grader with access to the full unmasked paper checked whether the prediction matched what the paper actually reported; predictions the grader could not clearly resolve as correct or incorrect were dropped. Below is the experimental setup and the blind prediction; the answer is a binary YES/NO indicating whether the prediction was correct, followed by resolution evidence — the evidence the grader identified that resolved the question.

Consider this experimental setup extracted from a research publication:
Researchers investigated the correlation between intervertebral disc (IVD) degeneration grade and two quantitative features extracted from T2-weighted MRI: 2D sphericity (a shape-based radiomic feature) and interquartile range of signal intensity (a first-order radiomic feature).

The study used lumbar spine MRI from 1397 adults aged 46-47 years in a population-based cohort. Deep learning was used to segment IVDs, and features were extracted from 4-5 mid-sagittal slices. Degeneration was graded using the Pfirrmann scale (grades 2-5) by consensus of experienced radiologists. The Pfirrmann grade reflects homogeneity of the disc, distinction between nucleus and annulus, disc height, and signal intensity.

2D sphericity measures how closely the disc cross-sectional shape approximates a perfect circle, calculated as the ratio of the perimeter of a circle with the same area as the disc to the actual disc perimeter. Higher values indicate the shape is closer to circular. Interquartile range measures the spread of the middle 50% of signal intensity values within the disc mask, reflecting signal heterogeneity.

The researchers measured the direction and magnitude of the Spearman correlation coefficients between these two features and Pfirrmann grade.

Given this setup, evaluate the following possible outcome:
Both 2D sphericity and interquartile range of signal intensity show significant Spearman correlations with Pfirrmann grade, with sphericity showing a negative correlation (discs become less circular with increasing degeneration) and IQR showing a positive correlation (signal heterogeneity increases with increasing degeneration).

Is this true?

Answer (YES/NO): NO